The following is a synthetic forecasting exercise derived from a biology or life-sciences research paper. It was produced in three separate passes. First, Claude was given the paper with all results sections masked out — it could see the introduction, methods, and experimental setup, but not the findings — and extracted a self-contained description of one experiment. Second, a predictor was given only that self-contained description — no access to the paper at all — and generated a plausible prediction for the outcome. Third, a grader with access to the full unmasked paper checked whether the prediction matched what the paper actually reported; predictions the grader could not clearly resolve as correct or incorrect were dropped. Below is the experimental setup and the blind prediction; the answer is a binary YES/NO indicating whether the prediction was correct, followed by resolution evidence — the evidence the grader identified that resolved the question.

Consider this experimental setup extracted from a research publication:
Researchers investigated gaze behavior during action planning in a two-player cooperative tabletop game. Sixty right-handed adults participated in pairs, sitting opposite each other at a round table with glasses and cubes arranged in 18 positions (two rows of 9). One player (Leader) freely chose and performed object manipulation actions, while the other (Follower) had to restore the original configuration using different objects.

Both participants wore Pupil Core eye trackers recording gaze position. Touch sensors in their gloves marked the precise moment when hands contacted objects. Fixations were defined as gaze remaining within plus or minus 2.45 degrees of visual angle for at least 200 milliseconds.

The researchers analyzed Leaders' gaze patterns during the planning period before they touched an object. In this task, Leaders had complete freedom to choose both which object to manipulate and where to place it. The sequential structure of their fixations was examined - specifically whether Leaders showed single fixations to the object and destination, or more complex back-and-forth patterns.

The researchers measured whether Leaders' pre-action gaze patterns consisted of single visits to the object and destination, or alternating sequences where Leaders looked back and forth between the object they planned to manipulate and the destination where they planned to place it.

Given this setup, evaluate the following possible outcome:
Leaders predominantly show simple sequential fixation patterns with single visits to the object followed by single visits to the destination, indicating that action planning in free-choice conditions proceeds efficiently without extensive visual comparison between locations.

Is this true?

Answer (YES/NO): NO